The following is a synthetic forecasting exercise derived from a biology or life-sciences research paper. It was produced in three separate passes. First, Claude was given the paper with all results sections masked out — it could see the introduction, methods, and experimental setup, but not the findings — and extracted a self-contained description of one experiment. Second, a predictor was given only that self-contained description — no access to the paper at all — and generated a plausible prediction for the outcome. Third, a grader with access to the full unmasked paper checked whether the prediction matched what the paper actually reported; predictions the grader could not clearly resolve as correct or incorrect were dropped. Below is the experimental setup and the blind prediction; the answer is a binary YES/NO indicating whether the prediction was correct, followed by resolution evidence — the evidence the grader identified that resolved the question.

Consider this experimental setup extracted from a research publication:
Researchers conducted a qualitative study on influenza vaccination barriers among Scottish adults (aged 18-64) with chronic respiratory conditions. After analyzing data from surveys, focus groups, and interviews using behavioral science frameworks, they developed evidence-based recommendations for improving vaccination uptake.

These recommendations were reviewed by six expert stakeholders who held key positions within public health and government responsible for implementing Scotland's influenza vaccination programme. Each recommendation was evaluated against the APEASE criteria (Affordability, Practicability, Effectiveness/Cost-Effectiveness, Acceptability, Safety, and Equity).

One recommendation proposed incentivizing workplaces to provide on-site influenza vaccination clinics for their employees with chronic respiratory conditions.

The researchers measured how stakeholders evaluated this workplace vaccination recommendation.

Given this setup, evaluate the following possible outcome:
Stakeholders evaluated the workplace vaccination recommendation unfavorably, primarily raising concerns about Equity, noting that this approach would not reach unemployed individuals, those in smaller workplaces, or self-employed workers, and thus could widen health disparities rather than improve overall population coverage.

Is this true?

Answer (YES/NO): NO